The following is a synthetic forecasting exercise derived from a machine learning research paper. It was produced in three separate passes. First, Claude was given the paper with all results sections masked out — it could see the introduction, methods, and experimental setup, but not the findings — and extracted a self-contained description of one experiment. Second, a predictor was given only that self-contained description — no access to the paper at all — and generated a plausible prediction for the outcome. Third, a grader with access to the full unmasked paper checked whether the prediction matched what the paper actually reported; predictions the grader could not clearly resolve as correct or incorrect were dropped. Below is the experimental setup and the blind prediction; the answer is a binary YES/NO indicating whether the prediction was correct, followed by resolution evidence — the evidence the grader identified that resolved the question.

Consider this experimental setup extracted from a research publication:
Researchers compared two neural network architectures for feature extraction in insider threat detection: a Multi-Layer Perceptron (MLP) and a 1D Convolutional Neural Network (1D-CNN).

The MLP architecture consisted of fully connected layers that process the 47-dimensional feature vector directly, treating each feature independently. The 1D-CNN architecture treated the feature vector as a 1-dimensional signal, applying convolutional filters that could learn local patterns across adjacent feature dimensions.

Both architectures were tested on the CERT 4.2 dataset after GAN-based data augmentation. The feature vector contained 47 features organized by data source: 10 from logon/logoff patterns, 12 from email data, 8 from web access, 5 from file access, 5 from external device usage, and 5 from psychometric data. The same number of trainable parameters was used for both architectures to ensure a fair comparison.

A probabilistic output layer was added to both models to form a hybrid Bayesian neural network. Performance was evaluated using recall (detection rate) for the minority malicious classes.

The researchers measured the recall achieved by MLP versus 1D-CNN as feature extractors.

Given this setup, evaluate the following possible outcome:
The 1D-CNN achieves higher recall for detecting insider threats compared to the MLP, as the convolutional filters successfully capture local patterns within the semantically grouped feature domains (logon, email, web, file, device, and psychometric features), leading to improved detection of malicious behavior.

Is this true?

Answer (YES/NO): YES